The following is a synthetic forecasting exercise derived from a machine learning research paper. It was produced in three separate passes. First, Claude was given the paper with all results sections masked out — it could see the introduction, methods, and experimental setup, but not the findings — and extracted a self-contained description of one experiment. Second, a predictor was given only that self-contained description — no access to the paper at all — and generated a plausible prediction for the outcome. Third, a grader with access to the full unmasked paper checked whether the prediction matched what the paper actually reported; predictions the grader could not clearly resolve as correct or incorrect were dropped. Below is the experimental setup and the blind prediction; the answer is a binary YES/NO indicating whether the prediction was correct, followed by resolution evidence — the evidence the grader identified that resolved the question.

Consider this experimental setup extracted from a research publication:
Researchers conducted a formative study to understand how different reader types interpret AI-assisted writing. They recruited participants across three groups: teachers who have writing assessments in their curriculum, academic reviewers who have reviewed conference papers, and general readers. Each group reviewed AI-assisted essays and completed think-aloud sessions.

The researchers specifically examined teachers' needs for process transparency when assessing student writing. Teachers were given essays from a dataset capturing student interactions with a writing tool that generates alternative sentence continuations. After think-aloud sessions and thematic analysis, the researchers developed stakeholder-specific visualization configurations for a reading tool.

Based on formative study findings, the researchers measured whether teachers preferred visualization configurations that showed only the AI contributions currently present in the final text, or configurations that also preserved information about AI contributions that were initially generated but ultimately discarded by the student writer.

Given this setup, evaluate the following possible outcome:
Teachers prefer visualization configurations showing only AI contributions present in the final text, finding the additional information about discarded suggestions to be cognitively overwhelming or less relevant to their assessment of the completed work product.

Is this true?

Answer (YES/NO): NO